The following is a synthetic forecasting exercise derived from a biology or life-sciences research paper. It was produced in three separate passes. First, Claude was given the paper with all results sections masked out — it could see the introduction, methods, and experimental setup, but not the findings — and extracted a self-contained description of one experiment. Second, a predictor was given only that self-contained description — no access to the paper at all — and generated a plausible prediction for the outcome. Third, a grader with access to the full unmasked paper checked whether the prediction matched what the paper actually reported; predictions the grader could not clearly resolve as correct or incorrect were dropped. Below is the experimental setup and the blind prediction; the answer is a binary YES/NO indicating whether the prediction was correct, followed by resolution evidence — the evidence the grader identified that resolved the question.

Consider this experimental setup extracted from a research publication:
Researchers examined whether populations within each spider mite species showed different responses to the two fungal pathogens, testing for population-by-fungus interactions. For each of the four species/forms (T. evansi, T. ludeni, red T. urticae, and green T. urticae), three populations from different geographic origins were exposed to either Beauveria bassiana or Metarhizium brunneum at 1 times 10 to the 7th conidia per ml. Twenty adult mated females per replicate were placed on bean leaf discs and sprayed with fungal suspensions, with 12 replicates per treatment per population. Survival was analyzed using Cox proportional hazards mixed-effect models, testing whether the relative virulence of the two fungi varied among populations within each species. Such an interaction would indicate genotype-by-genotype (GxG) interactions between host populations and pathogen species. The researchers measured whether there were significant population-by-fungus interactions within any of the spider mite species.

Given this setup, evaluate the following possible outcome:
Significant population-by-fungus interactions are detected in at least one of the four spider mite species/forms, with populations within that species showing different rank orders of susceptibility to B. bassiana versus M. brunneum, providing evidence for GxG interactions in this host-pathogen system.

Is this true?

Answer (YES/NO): YES